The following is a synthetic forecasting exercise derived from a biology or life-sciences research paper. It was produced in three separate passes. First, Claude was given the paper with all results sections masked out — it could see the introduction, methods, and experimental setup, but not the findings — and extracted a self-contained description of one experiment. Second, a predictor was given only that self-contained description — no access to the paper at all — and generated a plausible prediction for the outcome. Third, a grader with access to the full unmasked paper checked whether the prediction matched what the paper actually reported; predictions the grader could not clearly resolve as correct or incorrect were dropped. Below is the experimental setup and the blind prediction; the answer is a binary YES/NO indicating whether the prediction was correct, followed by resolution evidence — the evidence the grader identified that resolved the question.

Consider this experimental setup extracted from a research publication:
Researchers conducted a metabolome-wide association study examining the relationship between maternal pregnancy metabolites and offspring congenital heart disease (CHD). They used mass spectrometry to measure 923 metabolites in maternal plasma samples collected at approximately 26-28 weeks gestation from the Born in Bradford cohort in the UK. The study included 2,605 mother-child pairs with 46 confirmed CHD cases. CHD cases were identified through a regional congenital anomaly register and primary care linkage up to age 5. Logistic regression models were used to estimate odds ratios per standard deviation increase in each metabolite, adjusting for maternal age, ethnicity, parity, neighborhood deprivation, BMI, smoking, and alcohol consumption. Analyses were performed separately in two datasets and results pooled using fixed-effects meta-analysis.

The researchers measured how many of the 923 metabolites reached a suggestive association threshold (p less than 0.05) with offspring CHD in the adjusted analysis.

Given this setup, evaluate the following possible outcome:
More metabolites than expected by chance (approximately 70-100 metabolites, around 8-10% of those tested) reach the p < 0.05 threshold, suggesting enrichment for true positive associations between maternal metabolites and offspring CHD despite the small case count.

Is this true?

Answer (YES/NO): NO